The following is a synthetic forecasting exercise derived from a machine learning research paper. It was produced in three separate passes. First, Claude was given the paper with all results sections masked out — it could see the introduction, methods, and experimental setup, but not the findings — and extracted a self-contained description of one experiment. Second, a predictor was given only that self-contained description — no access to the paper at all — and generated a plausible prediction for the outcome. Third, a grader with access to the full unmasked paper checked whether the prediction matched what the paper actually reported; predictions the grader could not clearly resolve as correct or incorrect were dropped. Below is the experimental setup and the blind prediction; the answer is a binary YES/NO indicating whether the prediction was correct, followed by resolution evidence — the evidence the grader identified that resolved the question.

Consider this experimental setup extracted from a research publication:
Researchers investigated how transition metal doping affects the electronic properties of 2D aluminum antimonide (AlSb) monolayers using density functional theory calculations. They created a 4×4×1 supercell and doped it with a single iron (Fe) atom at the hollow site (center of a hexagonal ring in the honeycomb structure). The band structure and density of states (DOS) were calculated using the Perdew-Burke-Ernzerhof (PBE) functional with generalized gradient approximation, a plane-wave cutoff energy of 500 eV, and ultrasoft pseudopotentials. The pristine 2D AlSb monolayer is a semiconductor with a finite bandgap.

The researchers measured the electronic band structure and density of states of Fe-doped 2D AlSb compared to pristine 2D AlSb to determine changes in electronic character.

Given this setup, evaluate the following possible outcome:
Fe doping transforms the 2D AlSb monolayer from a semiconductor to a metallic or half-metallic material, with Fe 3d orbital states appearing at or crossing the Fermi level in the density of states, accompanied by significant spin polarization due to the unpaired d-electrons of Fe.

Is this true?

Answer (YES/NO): NO